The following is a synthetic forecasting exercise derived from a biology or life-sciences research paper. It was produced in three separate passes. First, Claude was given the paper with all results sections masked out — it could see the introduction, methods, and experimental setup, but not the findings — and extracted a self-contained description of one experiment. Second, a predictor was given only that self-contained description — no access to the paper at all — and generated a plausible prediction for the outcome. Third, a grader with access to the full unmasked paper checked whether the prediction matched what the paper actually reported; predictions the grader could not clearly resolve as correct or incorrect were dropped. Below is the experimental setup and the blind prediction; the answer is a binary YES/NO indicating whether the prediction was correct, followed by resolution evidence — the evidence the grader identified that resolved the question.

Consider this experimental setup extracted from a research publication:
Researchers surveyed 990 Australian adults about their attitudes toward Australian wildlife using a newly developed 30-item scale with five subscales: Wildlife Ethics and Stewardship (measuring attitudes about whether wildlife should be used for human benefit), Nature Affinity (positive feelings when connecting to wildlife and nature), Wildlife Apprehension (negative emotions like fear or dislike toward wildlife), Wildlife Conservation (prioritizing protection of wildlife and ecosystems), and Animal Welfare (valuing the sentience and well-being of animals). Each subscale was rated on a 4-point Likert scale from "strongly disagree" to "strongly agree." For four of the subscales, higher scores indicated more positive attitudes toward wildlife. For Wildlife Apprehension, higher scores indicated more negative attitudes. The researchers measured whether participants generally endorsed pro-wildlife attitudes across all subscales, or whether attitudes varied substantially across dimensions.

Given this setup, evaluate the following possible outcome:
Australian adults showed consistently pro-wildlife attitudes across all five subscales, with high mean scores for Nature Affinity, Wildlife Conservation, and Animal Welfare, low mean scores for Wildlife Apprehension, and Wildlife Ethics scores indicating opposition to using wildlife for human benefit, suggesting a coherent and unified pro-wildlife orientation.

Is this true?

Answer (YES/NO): NO